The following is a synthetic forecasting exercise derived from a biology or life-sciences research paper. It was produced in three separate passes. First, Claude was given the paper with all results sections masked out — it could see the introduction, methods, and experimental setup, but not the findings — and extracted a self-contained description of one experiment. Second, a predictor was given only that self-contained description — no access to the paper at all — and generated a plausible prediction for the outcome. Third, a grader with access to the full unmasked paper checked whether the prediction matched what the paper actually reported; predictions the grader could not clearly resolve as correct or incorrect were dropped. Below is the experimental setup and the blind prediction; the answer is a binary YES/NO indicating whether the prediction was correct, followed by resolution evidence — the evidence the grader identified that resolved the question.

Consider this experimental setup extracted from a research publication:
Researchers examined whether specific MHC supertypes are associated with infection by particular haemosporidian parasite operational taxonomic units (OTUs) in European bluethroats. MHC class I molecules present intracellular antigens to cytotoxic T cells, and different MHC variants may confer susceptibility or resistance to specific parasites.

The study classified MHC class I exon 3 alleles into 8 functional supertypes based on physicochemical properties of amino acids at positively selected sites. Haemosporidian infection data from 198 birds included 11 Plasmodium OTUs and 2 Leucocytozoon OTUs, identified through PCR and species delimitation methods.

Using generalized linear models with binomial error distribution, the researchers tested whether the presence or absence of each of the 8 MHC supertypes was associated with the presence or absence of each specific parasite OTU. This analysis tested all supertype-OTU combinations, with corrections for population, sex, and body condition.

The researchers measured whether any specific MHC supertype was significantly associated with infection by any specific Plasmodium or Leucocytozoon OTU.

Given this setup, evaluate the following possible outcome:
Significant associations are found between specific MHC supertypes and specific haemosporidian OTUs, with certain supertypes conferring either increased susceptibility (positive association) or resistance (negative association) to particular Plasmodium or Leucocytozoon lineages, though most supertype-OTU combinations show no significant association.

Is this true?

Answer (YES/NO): YES